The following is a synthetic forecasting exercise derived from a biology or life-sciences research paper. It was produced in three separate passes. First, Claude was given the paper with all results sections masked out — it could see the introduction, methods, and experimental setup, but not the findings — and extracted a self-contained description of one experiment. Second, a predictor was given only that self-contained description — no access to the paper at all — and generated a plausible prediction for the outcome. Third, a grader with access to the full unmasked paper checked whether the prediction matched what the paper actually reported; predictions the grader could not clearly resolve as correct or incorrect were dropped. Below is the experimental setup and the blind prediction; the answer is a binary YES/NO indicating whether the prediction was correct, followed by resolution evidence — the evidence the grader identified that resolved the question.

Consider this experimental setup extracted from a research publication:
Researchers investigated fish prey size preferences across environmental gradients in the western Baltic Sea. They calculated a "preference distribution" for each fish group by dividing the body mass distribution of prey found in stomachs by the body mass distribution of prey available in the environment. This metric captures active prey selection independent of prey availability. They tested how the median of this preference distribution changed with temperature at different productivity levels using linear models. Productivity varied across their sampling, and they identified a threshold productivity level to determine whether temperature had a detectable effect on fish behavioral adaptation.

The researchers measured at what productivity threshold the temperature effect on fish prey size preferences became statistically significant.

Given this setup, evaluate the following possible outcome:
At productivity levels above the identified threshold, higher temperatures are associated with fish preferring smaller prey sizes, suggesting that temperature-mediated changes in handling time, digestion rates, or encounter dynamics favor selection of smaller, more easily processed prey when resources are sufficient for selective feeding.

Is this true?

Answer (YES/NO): YES